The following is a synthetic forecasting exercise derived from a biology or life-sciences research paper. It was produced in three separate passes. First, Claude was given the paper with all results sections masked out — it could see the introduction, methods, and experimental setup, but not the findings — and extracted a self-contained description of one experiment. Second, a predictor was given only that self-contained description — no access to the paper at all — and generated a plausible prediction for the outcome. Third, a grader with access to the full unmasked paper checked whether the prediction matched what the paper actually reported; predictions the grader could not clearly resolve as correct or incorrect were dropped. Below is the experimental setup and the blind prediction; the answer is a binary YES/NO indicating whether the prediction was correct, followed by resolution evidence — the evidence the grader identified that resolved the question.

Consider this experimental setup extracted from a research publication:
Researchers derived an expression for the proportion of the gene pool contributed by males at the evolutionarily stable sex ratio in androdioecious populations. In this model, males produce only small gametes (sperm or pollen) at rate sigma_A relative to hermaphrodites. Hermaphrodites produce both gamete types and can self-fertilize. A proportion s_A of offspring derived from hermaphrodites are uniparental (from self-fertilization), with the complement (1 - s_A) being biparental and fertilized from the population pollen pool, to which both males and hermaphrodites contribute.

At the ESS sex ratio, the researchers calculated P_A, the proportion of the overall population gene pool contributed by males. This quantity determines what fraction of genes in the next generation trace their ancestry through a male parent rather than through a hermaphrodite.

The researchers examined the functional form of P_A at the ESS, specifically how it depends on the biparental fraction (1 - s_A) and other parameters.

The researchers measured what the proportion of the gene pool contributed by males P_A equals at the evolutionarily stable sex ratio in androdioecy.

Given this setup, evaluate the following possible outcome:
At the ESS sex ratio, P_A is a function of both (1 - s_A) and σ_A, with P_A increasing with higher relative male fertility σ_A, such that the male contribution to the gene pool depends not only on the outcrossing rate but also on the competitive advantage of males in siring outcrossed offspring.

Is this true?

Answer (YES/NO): NO